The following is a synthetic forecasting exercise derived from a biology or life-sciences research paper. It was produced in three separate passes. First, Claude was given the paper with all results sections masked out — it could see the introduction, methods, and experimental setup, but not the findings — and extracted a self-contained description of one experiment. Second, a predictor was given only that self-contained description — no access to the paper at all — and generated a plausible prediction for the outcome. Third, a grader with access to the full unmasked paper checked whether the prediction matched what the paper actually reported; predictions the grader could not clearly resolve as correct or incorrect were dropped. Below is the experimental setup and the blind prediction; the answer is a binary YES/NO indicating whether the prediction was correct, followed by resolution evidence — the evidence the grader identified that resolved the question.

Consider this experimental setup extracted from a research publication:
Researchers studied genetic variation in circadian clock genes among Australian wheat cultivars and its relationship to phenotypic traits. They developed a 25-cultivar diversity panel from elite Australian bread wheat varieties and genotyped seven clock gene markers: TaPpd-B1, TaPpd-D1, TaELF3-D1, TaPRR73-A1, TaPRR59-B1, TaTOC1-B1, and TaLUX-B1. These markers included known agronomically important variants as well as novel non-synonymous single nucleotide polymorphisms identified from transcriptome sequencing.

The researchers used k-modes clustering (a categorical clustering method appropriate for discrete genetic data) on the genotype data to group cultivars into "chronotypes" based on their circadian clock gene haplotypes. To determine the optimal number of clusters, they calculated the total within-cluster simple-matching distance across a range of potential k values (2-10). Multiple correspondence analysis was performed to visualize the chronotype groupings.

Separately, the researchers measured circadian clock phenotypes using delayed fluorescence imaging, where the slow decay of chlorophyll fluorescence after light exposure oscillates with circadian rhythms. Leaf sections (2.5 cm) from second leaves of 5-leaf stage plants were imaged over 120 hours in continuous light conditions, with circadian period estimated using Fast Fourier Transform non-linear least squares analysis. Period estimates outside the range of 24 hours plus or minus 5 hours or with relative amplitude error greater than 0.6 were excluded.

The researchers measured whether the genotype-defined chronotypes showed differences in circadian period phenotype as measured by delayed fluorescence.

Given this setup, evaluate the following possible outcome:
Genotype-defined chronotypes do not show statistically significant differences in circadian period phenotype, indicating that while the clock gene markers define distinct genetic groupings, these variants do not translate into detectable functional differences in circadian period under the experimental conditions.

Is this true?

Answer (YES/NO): NO